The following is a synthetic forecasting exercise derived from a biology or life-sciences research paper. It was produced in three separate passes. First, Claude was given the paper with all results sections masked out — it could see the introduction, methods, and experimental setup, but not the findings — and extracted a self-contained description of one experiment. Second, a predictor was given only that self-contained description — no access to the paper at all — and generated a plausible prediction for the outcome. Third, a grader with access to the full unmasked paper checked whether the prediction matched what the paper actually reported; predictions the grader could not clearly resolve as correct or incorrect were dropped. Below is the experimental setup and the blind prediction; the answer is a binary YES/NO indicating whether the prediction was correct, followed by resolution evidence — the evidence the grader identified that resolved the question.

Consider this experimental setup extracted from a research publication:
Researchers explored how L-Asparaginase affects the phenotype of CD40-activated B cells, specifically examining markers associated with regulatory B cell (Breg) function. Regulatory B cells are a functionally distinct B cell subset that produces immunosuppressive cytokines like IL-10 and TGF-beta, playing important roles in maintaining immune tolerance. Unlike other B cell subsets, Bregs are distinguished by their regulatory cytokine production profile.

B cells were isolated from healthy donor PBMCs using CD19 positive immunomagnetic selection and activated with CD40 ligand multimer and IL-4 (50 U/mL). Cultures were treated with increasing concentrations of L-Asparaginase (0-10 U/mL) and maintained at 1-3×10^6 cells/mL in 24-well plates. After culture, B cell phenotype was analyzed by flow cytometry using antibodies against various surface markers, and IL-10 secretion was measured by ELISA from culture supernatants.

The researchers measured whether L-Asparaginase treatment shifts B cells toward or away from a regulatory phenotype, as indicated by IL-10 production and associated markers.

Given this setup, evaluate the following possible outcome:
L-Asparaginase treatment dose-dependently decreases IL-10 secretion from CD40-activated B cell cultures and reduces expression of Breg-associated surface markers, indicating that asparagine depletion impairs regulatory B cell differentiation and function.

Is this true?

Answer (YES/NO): NO